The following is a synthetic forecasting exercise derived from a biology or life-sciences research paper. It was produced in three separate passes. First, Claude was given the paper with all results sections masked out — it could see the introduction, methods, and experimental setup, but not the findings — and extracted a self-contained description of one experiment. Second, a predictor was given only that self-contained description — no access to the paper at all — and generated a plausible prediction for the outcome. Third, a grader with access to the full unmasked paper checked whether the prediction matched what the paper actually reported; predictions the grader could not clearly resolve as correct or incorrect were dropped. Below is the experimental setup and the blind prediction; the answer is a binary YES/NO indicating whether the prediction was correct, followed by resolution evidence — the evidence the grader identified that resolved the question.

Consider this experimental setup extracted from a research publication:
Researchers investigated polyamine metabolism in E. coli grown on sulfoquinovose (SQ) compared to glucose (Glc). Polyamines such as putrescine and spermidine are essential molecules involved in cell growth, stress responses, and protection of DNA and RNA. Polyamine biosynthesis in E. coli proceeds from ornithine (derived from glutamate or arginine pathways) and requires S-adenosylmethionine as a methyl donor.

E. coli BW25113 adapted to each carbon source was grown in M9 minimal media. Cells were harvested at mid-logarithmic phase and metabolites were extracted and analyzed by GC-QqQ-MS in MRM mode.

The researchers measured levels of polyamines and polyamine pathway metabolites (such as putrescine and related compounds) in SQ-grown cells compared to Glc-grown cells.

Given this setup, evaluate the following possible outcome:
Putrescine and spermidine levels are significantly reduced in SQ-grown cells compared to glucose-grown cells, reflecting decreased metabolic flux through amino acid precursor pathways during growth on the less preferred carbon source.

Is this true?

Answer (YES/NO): NO